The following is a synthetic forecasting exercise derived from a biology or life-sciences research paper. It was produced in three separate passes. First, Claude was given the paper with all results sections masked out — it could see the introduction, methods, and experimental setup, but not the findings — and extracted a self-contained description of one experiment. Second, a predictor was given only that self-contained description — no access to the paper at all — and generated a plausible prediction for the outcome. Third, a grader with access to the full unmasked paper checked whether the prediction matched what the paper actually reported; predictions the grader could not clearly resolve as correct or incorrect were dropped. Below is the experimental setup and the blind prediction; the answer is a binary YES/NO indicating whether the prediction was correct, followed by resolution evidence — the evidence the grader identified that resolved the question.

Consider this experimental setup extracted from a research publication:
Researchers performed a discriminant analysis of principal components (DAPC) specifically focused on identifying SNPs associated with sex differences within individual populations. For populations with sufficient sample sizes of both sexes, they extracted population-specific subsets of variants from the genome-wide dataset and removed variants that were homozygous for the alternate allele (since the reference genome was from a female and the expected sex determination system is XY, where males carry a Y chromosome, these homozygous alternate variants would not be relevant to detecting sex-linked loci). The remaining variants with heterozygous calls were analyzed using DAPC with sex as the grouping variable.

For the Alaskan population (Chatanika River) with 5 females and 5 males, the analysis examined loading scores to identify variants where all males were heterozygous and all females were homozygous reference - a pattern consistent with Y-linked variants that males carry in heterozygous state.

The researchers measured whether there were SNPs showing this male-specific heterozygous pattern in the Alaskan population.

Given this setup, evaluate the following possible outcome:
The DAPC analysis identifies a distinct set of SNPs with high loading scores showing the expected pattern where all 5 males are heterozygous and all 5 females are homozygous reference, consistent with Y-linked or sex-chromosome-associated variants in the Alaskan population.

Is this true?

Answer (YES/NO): YES